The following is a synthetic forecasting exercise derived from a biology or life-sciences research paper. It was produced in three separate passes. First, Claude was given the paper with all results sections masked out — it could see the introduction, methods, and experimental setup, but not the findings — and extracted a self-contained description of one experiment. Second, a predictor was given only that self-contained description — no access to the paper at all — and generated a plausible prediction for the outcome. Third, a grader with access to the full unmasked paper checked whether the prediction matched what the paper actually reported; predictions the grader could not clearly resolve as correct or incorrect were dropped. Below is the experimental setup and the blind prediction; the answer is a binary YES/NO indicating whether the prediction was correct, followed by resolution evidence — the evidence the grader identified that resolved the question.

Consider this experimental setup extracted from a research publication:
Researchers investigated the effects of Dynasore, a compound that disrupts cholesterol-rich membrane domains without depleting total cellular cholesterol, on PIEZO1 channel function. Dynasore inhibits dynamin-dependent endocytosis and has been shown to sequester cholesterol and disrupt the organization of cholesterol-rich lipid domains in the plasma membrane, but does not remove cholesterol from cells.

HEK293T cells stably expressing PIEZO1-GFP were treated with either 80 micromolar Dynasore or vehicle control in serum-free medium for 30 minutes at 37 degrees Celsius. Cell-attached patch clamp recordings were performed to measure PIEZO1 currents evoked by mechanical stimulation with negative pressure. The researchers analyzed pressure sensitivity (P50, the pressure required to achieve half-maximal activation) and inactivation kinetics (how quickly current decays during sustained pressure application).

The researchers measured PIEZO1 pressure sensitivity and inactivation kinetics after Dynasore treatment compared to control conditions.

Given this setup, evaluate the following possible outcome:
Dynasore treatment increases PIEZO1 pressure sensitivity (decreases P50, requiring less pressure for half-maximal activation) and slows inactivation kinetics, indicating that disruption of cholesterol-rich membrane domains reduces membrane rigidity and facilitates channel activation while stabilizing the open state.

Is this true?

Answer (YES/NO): NO